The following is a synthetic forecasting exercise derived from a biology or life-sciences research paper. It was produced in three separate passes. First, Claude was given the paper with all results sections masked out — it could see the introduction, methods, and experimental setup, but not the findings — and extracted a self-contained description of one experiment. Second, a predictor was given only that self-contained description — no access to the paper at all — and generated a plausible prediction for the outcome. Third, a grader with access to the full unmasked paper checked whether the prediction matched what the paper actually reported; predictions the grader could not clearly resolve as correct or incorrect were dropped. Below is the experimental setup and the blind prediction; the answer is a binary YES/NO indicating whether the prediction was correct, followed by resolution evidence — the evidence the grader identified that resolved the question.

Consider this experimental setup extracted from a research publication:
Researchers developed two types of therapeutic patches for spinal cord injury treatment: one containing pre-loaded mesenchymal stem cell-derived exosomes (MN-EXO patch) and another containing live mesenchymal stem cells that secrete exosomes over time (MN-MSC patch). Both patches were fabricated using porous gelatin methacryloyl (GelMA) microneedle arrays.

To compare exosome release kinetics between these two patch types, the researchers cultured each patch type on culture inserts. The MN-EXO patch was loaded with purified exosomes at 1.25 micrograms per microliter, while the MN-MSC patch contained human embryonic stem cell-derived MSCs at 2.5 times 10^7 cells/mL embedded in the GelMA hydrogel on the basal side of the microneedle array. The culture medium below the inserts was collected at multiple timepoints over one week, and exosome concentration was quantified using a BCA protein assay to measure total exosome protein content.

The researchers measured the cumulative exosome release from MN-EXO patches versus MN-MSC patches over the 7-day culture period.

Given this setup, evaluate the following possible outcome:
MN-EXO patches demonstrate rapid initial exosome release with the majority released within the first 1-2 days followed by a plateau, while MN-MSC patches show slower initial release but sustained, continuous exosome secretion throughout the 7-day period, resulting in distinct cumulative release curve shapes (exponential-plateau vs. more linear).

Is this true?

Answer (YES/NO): NO